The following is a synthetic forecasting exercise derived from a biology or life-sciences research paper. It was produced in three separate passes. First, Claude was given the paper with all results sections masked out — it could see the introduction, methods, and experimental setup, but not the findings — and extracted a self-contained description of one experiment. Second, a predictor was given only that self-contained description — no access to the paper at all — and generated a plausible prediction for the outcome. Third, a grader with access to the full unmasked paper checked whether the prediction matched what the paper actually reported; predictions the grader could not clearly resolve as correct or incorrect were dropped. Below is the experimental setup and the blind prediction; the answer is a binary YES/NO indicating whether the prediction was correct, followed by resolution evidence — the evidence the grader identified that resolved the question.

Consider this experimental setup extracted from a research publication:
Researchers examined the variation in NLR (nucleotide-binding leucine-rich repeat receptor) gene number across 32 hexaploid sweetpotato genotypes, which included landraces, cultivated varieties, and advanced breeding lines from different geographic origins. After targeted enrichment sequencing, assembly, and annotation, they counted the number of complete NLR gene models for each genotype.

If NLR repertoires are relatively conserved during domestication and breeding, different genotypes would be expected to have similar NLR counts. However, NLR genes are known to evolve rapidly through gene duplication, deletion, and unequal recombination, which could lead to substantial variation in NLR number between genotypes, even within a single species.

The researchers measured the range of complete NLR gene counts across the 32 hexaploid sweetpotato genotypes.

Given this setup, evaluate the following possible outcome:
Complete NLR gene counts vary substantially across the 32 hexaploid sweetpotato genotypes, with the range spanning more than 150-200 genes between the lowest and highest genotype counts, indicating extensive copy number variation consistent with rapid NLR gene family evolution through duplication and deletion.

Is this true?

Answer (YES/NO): YES